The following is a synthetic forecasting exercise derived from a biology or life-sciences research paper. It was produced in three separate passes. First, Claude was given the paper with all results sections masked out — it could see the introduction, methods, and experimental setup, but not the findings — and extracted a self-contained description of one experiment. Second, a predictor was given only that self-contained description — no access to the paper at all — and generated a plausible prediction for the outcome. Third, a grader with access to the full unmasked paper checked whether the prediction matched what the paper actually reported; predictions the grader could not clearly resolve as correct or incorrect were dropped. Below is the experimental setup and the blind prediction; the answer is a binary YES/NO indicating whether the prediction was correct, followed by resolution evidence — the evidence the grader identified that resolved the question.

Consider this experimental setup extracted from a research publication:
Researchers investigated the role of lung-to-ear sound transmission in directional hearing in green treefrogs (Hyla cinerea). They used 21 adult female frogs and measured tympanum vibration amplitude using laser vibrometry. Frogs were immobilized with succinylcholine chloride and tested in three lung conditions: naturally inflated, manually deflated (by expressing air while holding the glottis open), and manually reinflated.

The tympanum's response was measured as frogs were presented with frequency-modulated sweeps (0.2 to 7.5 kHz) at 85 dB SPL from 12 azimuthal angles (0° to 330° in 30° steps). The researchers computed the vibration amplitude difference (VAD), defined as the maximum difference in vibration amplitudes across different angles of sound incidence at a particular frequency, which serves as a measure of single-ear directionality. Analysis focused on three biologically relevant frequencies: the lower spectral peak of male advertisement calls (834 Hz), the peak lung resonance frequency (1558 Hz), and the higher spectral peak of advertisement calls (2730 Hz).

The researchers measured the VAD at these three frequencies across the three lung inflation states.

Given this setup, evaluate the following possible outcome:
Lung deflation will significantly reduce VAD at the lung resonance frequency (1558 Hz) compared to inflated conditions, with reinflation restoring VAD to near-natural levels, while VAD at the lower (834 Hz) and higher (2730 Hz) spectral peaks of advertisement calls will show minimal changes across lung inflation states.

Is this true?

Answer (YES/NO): YES